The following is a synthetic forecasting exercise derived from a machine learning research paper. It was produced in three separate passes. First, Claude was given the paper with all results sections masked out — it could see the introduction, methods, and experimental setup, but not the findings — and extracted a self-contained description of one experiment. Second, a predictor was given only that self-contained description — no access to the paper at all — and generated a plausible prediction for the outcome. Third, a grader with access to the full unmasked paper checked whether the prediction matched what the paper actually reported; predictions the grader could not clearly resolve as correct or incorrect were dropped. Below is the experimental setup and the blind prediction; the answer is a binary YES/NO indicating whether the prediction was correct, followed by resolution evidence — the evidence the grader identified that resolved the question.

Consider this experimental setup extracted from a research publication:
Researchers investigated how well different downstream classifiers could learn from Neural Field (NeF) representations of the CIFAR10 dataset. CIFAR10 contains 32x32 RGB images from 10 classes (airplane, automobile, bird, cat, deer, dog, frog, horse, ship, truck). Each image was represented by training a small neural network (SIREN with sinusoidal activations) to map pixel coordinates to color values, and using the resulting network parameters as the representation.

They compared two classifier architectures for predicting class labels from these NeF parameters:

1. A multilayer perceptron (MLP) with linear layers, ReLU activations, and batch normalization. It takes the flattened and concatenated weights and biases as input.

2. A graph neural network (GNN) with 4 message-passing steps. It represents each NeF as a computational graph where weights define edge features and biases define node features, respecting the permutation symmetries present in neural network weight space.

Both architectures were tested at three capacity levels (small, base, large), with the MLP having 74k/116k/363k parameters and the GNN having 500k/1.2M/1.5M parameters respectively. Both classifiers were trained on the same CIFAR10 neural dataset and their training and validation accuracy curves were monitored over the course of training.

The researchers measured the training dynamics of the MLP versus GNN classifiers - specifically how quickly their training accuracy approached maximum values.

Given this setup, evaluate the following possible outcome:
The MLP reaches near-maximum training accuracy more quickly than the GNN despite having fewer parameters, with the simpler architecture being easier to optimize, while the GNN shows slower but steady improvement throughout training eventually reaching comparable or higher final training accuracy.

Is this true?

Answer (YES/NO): YES